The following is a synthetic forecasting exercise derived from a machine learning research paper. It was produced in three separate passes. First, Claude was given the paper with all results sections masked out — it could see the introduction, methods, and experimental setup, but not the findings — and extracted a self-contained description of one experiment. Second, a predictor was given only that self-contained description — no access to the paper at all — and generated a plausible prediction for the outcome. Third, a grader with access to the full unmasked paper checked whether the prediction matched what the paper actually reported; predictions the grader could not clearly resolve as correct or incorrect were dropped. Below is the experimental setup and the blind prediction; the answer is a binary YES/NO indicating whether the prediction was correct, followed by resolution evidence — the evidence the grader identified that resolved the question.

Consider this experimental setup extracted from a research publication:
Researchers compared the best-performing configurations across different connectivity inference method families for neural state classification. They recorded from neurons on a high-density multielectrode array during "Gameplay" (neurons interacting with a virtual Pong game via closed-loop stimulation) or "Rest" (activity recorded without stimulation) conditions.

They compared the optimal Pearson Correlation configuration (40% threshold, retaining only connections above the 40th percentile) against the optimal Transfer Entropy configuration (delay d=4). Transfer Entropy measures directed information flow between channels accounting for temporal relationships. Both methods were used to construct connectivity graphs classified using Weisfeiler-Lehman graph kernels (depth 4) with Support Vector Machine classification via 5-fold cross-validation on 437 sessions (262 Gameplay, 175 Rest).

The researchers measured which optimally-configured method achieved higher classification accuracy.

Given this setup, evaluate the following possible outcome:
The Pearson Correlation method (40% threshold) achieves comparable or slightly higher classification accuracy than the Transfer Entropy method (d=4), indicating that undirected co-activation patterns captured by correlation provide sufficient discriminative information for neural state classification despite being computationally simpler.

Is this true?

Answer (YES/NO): YES